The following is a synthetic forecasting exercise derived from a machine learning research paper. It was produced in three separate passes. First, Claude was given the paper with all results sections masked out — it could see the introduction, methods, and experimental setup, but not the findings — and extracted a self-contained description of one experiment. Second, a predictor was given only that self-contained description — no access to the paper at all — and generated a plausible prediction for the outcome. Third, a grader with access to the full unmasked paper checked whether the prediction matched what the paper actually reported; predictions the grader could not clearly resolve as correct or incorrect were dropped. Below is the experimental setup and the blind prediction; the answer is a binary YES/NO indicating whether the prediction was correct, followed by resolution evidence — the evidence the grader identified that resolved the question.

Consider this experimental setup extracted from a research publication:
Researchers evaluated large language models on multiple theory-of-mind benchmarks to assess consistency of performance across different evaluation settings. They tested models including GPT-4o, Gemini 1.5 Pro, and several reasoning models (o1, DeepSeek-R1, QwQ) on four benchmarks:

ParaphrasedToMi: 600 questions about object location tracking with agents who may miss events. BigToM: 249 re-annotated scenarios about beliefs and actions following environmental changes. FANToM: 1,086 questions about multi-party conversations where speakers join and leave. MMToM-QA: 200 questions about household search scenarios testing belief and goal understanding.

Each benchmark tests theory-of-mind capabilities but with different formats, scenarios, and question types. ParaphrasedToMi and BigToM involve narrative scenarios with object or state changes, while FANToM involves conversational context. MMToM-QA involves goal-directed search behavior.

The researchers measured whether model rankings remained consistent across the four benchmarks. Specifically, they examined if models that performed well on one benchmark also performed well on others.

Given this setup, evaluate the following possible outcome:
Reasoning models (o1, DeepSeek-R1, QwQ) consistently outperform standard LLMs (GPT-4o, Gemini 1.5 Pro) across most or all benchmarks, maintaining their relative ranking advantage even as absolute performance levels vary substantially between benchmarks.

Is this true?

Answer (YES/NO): NO